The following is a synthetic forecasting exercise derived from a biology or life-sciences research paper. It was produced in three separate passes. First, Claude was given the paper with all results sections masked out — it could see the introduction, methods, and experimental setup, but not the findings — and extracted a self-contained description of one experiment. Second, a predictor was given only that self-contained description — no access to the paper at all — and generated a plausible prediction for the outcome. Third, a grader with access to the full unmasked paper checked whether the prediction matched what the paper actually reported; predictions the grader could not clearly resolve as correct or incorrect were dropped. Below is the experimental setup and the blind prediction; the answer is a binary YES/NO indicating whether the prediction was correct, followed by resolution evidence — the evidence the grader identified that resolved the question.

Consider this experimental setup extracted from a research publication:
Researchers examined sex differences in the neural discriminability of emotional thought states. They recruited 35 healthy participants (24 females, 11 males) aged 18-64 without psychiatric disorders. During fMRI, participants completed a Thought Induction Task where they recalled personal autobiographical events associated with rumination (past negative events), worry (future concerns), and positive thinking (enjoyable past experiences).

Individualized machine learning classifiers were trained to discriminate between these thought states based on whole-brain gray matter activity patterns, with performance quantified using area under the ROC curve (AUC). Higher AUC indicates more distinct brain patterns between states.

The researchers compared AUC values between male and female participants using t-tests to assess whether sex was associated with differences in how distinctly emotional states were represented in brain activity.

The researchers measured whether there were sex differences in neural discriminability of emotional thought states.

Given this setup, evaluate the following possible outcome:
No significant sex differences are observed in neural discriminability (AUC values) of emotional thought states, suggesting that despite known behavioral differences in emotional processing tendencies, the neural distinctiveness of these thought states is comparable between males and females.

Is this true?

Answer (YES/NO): YES